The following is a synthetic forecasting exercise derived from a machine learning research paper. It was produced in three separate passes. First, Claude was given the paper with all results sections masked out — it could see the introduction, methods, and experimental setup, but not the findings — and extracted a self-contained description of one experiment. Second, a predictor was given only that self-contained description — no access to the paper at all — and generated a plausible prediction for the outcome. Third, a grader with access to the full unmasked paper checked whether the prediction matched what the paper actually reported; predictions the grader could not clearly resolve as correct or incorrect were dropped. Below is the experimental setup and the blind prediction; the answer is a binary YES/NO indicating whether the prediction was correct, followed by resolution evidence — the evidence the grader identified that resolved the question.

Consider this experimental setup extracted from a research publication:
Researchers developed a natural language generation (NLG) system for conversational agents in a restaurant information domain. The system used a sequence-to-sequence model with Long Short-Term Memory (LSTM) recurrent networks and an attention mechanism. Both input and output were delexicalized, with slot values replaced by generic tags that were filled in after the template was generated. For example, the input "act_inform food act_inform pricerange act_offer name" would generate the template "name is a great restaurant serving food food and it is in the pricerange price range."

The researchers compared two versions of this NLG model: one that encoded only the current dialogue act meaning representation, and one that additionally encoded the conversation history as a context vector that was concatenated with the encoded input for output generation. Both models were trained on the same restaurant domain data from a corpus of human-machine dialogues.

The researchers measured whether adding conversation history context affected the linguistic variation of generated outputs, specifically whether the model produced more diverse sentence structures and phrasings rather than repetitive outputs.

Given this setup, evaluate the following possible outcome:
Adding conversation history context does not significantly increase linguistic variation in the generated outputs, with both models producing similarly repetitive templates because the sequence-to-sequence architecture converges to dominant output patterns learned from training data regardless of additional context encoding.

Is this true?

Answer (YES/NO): NO